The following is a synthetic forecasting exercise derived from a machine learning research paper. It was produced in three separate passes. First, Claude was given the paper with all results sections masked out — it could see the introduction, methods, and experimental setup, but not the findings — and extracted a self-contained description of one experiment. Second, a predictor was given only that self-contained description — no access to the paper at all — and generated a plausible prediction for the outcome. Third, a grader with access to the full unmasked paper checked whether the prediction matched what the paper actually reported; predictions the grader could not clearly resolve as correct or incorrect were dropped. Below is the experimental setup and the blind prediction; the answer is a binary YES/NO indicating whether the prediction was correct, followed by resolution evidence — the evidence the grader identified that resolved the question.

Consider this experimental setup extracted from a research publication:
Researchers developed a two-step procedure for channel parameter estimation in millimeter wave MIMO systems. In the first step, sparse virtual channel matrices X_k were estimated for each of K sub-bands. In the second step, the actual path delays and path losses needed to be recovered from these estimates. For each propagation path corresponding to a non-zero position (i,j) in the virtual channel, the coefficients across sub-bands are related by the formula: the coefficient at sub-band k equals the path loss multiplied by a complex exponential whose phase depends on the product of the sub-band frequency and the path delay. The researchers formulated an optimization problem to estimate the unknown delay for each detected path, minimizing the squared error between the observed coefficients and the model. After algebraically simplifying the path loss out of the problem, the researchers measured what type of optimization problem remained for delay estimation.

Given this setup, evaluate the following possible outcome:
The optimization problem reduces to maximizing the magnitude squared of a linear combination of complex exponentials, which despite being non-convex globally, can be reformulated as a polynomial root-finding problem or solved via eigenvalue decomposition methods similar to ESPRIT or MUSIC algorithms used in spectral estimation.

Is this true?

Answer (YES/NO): NO